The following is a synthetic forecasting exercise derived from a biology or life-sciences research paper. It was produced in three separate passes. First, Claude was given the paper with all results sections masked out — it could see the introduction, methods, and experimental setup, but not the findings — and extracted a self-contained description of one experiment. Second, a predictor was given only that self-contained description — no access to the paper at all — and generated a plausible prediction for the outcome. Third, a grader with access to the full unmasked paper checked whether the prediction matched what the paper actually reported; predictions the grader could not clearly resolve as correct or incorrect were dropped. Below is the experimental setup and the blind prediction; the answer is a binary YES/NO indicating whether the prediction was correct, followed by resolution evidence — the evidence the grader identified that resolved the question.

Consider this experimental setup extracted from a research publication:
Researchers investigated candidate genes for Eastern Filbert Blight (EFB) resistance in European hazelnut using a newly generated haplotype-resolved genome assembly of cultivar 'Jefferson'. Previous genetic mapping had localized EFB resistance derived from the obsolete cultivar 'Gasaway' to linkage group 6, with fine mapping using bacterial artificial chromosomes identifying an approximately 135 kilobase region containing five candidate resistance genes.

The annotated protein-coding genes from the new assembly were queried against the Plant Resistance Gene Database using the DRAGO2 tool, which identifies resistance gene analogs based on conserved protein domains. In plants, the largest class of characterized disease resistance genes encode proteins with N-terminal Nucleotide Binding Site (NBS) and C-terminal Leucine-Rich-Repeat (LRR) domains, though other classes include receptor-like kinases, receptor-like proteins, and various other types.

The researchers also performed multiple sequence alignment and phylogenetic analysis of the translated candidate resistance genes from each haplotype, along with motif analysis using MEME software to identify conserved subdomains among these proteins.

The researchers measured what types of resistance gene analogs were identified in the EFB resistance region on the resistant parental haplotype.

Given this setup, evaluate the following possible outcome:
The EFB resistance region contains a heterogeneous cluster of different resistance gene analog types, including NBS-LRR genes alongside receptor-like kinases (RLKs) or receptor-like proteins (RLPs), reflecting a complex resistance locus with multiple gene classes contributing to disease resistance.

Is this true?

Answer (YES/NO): NO